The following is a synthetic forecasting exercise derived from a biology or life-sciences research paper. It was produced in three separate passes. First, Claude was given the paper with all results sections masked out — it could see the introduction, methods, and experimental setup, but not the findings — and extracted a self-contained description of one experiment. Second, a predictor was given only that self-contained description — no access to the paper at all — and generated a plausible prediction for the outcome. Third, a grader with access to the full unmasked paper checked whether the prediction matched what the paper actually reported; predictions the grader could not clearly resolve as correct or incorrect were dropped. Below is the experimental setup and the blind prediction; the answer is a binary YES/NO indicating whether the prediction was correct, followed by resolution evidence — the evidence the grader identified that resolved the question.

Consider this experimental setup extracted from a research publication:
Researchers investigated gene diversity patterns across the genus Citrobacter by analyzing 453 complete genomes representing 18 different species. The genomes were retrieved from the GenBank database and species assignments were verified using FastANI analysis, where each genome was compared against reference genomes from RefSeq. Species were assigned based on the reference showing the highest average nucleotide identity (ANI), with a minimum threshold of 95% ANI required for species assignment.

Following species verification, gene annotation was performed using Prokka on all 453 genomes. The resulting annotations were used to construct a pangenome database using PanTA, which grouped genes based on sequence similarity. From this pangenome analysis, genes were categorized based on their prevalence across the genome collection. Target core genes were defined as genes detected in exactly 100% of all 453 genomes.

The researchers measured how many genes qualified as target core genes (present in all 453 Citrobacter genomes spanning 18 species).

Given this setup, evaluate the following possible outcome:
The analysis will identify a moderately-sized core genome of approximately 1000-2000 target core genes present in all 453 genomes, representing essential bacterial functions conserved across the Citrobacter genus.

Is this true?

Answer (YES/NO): YES